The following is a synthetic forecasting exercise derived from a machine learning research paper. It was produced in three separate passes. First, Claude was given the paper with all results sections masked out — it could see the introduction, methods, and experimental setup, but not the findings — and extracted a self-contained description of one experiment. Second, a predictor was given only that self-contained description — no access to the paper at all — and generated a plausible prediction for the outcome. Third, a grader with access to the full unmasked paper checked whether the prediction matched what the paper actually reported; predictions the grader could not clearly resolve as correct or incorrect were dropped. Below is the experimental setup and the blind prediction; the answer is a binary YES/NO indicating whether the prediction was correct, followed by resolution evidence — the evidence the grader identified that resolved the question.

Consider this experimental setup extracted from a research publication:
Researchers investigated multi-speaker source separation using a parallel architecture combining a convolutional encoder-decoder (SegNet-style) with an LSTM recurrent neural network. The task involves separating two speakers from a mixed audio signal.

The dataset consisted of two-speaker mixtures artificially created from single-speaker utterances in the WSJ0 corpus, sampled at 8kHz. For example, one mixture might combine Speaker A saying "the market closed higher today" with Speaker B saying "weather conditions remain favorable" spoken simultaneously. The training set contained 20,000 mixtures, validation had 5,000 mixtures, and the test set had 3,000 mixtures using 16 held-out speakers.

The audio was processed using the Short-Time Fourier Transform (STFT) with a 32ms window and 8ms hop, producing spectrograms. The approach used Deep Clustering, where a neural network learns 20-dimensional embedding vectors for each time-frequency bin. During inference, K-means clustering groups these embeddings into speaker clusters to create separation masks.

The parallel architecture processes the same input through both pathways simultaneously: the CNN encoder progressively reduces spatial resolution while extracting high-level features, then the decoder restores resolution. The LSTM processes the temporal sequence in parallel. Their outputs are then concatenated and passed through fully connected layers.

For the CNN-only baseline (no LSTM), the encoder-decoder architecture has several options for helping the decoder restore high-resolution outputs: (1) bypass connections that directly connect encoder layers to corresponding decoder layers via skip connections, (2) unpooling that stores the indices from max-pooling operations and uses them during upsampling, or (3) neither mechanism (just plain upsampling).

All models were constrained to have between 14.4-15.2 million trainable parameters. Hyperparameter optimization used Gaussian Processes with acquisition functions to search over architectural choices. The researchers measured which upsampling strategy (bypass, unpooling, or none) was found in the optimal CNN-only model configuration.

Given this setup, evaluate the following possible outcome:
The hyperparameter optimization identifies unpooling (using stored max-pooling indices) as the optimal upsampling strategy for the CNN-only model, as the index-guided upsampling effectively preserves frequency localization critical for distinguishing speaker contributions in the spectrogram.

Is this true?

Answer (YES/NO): NO